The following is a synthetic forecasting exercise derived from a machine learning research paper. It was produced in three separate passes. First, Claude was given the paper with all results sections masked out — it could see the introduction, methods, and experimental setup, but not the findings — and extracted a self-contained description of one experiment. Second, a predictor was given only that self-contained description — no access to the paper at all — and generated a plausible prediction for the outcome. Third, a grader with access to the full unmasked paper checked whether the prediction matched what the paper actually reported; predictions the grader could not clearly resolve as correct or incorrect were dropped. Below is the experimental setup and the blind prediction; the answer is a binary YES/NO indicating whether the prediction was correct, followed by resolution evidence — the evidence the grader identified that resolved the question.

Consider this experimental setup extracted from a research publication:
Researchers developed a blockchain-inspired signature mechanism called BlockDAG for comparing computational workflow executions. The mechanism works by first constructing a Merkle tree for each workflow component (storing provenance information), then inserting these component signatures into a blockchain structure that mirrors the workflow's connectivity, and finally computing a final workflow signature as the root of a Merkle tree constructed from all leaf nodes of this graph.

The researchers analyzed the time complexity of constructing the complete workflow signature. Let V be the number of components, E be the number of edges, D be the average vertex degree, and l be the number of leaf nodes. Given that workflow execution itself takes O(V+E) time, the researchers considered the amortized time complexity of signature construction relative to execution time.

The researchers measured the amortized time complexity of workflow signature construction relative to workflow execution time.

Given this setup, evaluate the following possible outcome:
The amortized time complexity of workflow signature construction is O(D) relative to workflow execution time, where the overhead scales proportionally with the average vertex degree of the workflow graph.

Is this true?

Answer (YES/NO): NO